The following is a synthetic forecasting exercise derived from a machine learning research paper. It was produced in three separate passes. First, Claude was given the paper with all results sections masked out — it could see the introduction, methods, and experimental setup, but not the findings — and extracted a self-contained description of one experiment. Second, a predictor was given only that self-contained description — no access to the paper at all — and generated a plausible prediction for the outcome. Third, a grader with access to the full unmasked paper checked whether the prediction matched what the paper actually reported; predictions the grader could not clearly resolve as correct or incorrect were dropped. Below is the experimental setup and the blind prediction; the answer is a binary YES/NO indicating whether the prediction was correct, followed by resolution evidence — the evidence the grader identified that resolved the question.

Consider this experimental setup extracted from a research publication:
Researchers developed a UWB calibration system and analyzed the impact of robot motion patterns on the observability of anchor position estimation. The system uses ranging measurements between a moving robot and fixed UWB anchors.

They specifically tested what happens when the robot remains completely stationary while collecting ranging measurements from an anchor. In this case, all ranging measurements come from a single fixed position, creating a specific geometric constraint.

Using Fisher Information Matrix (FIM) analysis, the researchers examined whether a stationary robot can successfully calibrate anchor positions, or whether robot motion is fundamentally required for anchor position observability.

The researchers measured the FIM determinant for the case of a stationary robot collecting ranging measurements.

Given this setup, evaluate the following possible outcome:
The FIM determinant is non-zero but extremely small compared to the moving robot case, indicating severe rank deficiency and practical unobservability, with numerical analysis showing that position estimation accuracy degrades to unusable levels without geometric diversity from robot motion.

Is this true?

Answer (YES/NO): NO